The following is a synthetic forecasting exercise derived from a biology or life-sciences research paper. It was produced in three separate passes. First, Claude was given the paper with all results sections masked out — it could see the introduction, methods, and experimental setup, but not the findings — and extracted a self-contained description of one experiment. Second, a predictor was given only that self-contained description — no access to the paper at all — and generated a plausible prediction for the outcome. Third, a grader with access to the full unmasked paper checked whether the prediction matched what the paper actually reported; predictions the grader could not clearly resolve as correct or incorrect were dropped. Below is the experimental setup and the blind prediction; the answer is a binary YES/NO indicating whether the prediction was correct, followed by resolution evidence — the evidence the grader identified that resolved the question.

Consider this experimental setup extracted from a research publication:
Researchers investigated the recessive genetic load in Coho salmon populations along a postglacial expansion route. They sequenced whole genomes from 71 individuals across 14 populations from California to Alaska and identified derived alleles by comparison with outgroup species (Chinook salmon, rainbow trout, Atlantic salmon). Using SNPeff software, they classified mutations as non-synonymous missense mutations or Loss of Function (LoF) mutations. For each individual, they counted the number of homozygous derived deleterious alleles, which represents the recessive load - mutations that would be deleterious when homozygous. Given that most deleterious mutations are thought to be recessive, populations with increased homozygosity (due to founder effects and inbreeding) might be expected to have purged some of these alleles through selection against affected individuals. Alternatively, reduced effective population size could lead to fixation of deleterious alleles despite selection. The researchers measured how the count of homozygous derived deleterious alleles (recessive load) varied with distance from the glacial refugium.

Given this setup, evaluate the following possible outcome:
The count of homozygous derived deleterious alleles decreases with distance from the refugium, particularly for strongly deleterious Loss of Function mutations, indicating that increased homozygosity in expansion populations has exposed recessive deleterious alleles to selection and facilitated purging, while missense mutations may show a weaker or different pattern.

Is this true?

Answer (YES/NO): NO